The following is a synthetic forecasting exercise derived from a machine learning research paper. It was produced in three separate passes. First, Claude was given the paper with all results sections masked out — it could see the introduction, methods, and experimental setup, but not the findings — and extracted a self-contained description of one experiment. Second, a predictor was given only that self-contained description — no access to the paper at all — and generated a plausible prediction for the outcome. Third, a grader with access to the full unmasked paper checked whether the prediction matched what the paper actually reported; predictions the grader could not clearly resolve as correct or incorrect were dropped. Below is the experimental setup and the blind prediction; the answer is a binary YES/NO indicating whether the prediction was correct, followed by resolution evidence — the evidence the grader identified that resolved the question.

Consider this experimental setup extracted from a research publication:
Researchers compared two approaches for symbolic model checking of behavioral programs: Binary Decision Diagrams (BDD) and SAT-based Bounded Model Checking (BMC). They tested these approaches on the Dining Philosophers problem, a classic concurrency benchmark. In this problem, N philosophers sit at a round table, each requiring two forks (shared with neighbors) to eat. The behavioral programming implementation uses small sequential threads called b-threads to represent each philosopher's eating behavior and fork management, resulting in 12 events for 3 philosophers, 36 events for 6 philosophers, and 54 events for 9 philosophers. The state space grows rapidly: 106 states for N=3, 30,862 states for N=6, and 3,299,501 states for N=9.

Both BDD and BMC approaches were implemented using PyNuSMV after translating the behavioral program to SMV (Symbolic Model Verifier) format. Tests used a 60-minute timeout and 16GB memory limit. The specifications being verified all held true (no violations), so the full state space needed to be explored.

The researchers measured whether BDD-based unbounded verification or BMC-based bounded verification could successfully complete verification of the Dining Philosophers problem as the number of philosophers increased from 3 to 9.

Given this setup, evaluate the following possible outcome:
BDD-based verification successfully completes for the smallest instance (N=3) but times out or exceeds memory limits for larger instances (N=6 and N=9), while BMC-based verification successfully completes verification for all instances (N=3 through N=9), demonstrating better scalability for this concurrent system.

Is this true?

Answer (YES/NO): YES